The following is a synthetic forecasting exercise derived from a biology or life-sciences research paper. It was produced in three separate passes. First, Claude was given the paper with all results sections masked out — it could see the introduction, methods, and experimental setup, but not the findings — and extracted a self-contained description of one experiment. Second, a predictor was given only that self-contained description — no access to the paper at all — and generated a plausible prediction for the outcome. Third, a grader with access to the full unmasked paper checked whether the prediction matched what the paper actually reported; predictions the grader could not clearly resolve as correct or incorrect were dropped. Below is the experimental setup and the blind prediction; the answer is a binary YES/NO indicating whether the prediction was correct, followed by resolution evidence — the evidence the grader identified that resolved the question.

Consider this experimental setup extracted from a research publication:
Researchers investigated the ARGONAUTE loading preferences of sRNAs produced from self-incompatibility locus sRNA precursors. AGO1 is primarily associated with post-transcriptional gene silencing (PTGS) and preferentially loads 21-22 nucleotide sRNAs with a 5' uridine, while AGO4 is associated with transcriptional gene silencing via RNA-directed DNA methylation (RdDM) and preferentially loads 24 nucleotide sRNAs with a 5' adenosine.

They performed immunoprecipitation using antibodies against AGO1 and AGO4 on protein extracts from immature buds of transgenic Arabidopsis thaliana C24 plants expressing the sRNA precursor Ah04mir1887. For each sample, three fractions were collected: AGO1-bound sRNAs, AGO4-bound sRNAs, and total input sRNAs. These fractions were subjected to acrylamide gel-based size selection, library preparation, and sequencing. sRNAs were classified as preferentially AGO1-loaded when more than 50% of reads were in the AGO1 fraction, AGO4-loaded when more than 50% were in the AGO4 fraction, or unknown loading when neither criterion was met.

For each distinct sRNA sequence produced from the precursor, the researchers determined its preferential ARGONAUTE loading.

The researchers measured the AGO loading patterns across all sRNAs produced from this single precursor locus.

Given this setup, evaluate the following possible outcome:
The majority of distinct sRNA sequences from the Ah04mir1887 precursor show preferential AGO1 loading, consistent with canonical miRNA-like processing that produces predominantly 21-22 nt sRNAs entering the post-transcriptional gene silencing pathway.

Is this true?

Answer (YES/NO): NO